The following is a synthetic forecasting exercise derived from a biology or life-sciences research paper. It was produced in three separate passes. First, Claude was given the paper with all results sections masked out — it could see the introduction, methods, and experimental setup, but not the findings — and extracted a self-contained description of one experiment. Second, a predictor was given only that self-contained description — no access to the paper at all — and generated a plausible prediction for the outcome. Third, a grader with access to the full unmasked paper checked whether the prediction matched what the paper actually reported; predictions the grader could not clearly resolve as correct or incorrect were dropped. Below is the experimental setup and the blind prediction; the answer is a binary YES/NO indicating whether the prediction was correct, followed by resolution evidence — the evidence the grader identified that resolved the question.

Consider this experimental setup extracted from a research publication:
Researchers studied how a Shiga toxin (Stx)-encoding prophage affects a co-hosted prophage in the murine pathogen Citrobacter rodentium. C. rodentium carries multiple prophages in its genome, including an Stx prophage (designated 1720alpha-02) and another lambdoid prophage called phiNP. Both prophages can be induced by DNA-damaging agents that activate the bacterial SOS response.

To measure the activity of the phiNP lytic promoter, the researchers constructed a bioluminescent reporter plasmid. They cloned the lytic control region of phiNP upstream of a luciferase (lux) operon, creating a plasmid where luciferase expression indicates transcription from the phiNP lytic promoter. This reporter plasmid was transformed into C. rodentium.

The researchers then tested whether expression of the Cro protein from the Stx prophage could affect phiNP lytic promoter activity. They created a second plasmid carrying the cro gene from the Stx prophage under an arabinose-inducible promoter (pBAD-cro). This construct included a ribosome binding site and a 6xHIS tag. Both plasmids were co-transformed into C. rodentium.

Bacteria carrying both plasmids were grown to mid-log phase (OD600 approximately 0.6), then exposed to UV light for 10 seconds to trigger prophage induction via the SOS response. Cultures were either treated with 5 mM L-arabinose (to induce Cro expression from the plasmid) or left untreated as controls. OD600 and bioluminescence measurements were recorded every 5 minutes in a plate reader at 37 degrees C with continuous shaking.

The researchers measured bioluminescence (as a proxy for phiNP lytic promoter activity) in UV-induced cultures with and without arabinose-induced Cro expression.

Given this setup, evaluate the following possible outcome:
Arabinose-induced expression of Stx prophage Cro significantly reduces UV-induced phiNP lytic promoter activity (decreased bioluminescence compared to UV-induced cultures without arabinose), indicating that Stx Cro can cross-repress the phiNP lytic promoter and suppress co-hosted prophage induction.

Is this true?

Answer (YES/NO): YES